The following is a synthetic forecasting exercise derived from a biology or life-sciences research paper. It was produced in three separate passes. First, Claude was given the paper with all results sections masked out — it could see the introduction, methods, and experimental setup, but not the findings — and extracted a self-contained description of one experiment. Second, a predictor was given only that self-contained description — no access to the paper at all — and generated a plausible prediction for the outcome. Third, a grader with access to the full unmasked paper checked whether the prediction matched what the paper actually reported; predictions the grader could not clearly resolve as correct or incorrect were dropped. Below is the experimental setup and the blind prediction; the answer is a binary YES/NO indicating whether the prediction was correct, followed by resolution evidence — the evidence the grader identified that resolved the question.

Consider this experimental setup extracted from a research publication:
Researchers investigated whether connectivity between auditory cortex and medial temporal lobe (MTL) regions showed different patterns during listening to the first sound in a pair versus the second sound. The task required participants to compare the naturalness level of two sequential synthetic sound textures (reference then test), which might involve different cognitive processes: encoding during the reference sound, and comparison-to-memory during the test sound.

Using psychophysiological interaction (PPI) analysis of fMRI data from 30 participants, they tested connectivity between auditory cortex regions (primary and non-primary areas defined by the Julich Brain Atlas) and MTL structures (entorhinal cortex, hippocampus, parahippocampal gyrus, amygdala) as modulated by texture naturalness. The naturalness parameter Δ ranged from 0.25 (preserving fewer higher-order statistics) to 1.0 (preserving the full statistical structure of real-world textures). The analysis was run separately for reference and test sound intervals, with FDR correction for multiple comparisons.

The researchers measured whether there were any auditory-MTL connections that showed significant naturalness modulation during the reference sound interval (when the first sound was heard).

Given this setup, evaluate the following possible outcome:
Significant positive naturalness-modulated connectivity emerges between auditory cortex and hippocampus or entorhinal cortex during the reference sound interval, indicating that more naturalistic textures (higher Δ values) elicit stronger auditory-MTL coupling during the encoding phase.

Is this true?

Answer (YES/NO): NO